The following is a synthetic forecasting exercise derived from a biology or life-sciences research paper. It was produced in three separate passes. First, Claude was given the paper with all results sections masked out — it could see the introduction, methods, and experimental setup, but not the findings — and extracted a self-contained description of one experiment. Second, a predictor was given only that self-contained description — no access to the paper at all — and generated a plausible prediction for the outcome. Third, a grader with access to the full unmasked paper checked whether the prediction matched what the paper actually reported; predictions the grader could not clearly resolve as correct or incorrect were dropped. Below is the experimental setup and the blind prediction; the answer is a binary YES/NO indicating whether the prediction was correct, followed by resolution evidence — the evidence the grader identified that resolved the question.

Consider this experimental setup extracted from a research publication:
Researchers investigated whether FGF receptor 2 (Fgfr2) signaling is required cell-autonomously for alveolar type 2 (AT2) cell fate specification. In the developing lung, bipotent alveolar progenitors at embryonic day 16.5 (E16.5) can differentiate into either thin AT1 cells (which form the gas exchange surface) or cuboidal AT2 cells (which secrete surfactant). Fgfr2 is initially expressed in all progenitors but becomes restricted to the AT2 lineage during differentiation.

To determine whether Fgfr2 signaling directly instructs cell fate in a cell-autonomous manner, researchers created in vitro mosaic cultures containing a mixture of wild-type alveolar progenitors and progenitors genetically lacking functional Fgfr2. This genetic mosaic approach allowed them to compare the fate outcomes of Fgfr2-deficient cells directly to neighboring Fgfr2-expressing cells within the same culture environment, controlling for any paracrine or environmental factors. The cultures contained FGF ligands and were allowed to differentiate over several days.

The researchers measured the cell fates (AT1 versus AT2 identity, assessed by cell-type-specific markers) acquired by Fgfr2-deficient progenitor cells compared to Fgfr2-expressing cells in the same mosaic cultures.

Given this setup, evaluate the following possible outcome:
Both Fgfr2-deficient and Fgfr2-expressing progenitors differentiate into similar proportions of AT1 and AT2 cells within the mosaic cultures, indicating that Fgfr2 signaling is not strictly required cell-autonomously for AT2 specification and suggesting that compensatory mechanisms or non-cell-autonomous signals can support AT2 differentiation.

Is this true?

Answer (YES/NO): NO